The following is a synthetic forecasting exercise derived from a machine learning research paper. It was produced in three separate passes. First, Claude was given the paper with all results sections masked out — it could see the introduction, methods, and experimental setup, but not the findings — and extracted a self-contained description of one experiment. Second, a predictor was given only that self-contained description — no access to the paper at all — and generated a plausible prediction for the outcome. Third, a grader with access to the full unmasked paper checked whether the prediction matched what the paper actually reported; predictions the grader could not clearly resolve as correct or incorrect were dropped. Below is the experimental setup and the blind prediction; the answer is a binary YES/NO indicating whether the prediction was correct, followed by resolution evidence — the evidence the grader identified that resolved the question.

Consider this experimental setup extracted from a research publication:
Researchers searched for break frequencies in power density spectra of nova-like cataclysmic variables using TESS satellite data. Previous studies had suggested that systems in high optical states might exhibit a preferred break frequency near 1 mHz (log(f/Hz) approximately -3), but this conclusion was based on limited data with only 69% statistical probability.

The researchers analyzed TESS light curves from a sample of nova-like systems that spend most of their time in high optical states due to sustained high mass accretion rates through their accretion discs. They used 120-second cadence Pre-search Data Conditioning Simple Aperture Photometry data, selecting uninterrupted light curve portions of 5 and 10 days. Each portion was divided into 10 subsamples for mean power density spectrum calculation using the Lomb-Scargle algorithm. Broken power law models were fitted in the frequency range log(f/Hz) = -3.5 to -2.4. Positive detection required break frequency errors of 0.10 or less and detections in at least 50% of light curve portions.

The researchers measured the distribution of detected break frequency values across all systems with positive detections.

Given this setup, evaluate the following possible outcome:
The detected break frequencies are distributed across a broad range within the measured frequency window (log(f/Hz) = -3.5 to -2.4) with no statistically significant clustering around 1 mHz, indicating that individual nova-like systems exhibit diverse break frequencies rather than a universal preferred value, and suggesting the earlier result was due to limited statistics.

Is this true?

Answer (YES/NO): NO